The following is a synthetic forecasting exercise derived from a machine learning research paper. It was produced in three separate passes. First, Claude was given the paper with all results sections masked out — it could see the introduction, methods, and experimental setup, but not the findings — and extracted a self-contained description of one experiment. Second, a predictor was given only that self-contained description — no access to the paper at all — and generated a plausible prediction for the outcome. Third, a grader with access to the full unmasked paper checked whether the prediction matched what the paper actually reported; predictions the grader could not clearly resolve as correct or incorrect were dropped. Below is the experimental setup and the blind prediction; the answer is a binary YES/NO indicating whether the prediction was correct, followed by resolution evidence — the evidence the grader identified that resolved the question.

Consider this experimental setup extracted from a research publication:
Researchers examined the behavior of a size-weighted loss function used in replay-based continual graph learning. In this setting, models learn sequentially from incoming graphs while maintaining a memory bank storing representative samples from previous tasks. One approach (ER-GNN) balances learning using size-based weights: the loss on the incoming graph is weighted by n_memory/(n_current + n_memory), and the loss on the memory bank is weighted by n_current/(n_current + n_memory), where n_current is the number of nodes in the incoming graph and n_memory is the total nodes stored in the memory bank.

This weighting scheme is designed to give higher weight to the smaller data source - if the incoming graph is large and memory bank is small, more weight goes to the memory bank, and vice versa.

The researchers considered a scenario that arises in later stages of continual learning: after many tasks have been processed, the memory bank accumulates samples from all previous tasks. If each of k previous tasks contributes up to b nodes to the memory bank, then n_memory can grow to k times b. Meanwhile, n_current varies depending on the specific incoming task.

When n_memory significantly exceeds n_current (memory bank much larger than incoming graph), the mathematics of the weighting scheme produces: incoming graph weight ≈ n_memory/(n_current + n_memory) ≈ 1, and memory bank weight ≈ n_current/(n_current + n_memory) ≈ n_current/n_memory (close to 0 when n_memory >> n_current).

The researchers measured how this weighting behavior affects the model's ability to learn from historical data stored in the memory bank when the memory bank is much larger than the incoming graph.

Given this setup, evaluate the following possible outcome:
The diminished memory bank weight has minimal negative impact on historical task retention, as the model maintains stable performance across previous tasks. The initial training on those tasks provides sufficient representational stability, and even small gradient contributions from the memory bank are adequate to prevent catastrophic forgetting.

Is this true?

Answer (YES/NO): NO